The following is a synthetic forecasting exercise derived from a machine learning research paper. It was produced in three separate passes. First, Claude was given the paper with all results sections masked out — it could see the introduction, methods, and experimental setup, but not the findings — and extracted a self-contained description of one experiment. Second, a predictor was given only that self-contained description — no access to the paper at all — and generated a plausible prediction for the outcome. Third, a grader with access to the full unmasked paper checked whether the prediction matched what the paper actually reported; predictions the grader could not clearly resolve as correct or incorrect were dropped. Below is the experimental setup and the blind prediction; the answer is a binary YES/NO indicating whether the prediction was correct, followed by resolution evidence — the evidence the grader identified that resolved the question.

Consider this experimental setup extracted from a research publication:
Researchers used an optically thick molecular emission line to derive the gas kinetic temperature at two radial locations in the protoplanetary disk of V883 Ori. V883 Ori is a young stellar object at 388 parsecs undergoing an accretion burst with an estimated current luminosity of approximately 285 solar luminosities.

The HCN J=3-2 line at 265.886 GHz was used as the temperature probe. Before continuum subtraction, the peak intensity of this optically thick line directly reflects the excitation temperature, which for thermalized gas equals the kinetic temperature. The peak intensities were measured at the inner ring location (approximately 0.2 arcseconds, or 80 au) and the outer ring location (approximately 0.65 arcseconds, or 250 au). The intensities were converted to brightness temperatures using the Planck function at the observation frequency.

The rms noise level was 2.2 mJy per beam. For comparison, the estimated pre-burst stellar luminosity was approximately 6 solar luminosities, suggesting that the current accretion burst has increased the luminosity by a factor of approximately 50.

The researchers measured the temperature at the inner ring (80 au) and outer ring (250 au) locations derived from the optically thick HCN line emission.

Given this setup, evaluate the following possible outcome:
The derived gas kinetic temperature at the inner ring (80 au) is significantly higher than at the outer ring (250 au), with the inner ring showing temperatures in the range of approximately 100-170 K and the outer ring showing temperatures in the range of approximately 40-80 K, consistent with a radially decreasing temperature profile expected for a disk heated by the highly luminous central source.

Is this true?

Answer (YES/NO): NO